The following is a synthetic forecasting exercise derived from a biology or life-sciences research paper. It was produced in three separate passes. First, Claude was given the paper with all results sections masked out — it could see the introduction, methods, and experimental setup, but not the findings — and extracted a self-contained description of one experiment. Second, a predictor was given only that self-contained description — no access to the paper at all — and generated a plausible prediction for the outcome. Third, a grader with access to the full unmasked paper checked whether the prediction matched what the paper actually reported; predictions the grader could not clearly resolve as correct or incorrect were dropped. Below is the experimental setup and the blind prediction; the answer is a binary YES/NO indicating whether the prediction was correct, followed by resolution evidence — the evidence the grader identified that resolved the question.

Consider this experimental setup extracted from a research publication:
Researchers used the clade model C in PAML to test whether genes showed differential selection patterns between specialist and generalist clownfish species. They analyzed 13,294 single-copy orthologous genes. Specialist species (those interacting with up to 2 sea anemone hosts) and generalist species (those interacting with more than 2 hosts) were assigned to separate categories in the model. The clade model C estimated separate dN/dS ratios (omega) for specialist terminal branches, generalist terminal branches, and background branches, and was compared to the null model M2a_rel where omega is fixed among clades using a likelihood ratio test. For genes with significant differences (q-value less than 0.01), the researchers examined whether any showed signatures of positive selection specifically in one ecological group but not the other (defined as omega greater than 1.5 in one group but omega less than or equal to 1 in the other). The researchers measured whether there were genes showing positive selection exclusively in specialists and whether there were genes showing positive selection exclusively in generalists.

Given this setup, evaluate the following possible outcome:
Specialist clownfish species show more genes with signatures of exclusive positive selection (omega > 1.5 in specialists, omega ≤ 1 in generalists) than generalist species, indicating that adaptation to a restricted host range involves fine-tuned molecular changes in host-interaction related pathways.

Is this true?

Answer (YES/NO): NO